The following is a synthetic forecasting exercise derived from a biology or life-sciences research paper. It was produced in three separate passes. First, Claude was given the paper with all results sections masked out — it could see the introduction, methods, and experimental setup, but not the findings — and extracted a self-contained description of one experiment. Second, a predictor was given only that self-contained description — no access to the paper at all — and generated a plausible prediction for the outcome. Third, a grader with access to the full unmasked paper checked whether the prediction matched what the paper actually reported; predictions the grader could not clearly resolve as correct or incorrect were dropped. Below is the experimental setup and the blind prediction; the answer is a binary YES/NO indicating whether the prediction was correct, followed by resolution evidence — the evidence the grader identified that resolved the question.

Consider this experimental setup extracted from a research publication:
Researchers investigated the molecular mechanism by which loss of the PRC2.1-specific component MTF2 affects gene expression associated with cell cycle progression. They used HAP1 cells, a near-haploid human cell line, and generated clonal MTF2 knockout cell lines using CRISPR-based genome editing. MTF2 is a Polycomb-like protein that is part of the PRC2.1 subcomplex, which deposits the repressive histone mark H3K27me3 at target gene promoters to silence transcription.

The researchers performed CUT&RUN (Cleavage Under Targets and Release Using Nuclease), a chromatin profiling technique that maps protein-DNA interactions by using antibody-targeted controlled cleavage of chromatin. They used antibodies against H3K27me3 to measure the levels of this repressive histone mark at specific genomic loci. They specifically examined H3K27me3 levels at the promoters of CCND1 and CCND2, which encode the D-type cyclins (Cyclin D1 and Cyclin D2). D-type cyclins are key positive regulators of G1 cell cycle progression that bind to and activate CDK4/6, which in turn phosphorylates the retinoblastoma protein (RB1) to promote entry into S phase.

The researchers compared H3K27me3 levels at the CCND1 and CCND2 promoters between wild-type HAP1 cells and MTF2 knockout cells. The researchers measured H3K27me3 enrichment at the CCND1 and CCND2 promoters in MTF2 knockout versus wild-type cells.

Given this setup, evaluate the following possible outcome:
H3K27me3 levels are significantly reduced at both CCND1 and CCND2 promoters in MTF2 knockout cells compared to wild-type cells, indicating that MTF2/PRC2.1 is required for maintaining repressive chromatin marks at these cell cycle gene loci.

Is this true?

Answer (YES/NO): YES